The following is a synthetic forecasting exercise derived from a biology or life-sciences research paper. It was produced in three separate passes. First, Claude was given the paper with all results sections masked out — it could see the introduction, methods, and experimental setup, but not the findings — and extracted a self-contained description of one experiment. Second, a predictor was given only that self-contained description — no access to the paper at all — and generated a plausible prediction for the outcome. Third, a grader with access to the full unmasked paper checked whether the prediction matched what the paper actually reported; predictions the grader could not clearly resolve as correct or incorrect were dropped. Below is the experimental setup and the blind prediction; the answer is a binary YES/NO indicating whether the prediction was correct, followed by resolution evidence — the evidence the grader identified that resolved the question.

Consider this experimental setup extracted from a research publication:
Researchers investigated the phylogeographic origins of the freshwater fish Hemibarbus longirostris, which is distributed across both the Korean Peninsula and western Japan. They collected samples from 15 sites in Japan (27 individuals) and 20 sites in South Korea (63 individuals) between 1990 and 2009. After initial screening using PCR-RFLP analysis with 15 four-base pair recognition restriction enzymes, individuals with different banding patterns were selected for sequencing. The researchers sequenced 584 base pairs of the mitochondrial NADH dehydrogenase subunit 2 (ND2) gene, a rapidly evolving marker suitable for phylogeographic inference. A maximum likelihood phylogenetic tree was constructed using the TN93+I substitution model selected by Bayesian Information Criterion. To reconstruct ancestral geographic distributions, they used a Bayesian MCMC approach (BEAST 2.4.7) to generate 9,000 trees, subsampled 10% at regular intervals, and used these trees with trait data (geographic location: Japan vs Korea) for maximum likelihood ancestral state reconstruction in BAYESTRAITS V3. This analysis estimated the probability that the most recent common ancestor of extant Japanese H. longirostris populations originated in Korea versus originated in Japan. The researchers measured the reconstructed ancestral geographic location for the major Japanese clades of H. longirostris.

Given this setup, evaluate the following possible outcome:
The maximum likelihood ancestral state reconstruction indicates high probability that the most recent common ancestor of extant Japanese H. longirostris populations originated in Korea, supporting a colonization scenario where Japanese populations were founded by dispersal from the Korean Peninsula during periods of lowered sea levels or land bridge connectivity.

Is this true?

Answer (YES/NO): YES